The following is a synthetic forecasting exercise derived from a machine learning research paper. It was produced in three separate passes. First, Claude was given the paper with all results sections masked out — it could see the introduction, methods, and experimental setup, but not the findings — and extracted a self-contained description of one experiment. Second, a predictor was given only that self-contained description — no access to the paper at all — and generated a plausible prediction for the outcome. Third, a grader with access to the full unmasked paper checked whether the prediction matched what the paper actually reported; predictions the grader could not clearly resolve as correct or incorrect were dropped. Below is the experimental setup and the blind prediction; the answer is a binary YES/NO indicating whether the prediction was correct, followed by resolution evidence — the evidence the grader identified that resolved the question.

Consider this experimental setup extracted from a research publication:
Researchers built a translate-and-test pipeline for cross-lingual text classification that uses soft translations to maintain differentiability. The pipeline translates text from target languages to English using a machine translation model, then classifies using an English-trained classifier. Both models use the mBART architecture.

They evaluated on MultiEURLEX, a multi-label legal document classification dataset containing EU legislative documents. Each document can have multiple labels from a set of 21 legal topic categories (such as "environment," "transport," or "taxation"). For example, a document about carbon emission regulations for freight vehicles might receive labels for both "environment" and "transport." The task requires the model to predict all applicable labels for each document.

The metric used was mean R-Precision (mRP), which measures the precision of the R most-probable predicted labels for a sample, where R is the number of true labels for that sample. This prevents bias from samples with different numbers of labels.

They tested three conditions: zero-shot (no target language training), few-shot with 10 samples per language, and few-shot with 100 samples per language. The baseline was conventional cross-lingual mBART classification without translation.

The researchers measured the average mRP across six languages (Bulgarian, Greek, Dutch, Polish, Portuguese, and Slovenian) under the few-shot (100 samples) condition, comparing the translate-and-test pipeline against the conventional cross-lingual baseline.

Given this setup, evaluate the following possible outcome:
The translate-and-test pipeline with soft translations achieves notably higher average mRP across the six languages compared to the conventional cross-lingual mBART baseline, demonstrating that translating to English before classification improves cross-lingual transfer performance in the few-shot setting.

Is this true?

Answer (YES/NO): NO